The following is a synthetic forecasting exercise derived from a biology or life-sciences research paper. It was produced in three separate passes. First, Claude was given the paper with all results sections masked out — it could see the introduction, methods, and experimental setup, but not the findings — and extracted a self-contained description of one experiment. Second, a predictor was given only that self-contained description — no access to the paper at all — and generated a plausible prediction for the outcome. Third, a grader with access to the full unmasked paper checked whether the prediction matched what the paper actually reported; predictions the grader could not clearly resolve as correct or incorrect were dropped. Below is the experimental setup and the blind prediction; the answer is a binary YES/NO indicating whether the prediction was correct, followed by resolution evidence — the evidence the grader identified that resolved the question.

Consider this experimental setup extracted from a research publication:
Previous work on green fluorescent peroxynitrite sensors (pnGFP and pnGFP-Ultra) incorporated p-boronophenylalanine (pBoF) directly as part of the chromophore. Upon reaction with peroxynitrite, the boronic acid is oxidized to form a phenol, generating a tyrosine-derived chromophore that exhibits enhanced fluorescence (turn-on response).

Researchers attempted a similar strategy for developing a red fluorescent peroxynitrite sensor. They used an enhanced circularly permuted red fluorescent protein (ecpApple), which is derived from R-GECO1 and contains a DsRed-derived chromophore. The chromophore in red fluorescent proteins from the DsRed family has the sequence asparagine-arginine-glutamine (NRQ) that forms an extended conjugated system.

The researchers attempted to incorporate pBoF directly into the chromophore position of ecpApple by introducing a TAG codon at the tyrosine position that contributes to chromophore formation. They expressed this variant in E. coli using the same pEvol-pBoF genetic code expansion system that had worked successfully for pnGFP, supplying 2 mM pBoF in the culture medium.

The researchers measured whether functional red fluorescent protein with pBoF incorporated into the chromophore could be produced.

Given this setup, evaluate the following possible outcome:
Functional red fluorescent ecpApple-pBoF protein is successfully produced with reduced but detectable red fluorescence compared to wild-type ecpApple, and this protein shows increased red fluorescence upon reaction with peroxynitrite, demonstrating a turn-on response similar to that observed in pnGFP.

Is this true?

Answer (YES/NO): NO